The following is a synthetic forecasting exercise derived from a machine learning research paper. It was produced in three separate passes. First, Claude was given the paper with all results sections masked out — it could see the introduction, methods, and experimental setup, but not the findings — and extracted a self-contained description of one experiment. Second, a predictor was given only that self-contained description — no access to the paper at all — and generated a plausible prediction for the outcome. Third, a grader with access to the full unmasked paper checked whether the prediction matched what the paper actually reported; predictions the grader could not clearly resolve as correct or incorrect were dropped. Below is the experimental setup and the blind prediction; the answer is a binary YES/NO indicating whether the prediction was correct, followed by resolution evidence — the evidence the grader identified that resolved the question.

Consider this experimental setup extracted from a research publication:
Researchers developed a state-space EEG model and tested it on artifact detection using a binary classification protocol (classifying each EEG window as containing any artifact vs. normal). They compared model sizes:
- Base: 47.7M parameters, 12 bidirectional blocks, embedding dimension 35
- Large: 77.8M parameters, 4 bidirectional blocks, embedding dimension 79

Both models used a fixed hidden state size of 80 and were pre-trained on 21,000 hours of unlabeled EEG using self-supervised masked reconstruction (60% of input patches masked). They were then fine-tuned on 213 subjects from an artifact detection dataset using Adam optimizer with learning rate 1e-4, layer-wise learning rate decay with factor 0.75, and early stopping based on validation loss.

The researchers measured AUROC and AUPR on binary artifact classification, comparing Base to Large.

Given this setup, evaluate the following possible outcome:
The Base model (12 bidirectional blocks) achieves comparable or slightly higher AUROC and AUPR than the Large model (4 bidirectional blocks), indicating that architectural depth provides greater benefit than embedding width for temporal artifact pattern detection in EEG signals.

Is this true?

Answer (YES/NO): YES